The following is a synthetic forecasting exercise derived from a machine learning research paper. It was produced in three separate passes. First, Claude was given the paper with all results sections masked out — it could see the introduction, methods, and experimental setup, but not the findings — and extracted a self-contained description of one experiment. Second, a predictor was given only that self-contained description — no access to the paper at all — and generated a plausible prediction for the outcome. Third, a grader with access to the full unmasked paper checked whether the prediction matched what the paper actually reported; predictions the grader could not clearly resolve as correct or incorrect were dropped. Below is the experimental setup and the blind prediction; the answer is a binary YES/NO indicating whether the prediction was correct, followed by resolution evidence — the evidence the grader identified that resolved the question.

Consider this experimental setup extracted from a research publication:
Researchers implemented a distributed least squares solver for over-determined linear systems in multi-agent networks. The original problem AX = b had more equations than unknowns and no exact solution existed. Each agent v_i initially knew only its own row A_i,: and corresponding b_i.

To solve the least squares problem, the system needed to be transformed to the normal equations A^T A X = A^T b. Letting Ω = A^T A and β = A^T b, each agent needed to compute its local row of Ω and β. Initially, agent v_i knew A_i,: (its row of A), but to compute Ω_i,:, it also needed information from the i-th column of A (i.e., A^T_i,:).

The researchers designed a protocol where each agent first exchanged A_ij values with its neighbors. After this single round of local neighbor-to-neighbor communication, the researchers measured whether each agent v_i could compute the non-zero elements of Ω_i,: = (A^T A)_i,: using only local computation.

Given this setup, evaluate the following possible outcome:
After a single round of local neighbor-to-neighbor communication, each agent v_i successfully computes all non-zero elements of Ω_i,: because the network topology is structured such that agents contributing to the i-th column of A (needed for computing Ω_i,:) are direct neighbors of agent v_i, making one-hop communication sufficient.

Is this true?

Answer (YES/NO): YES